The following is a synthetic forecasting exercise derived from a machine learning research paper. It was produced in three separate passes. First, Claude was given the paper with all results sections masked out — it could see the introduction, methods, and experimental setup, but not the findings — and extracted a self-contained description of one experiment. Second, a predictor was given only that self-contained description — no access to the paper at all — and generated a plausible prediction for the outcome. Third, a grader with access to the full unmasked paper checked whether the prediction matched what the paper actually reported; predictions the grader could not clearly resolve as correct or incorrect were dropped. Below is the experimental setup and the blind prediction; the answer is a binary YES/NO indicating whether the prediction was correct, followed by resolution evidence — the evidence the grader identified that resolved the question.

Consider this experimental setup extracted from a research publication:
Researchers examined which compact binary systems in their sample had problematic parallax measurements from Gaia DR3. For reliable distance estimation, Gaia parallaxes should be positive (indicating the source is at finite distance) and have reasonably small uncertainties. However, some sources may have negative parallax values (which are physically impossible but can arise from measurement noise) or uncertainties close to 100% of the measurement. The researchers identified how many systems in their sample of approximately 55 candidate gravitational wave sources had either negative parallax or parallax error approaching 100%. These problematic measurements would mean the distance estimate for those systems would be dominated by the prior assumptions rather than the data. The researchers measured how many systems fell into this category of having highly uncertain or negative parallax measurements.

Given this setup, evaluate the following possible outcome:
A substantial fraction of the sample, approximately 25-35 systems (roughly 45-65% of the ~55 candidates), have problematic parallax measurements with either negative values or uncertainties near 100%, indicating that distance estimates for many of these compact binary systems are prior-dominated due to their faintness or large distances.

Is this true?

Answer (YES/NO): NO